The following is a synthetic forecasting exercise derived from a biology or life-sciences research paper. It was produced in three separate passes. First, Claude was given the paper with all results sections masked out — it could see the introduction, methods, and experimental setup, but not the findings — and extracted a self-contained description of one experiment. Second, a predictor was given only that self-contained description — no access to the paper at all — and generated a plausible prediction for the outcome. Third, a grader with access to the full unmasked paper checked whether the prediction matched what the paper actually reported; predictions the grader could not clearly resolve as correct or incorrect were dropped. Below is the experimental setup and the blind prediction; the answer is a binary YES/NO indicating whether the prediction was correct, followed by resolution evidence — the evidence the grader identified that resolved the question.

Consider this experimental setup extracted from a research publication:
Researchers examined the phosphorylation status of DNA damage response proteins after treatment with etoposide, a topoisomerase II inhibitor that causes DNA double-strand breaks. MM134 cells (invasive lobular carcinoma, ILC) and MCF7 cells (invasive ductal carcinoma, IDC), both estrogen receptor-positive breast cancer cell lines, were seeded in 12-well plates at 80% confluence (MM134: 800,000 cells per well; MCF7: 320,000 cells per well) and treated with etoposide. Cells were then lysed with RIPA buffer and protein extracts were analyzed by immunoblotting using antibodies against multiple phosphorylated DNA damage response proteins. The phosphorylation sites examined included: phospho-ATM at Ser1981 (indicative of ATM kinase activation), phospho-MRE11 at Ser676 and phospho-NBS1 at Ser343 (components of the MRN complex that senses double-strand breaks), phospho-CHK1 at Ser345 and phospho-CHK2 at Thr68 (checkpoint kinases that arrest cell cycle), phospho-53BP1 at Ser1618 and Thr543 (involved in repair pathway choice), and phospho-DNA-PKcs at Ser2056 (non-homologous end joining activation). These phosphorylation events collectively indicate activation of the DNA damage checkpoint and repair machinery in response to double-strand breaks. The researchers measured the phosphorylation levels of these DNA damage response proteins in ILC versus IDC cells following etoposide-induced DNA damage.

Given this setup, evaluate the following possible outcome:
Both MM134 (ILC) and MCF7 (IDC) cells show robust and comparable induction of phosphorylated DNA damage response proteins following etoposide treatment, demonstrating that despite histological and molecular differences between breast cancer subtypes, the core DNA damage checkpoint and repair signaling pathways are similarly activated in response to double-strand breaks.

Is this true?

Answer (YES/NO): NO